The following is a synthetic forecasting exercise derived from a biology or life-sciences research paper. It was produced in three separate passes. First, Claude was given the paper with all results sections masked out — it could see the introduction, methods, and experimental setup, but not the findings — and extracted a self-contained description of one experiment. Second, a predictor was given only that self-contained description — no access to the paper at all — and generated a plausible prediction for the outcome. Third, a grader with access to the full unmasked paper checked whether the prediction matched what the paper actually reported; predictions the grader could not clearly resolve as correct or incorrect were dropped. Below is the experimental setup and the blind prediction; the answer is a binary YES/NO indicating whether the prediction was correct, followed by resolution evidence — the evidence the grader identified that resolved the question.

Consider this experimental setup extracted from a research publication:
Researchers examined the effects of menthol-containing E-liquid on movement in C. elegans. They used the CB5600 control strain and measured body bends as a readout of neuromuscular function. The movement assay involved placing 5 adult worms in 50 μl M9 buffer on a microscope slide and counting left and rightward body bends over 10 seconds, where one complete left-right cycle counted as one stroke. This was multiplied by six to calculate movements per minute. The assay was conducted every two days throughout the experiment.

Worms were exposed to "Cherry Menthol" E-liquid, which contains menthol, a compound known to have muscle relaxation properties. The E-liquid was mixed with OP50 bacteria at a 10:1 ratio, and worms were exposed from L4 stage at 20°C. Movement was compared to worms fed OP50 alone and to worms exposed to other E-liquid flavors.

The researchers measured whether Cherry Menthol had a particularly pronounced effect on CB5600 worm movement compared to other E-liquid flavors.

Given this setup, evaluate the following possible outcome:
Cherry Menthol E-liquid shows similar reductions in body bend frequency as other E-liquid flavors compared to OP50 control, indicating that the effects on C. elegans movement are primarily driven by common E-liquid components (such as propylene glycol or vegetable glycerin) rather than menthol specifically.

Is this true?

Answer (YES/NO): NO